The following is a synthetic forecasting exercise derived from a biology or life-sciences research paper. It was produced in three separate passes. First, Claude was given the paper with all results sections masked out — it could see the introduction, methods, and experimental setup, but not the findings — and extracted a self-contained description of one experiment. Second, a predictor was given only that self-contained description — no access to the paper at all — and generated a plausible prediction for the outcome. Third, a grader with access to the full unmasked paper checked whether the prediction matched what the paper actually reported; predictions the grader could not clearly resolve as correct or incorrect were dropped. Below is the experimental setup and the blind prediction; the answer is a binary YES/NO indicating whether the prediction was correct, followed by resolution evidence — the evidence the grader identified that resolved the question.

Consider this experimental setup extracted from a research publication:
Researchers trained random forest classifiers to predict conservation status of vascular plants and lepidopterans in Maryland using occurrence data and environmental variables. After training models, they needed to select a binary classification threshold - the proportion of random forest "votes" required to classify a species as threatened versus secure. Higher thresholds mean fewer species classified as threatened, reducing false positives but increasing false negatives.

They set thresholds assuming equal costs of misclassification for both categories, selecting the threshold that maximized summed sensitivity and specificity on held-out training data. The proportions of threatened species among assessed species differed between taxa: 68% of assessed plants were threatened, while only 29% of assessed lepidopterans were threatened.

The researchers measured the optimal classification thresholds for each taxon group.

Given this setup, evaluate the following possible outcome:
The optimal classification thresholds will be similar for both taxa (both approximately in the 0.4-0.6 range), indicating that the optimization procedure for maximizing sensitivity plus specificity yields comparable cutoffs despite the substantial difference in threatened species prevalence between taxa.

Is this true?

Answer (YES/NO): NO